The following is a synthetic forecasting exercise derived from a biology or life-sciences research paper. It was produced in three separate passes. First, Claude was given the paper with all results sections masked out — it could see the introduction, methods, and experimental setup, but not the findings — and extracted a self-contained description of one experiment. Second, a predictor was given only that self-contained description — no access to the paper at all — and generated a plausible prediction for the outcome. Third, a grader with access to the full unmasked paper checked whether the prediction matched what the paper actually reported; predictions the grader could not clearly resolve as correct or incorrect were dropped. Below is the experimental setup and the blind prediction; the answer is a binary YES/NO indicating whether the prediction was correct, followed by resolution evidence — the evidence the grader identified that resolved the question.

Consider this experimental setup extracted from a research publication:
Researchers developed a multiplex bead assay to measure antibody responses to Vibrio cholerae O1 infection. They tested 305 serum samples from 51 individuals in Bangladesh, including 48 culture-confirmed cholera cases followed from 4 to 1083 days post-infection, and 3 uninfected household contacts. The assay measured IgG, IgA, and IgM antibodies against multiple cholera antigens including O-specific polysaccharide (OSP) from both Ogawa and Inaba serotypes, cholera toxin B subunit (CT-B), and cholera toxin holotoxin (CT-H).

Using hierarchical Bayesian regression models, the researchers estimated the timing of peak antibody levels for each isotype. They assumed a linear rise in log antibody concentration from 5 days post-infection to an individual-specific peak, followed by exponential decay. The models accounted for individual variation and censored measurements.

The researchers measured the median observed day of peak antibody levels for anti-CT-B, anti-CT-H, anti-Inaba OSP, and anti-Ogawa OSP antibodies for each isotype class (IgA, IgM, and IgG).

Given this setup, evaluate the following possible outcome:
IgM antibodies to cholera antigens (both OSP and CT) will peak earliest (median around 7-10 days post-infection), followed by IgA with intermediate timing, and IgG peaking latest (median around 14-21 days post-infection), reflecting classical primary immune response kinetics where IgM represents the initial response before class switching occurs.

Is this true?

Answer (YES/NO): NO